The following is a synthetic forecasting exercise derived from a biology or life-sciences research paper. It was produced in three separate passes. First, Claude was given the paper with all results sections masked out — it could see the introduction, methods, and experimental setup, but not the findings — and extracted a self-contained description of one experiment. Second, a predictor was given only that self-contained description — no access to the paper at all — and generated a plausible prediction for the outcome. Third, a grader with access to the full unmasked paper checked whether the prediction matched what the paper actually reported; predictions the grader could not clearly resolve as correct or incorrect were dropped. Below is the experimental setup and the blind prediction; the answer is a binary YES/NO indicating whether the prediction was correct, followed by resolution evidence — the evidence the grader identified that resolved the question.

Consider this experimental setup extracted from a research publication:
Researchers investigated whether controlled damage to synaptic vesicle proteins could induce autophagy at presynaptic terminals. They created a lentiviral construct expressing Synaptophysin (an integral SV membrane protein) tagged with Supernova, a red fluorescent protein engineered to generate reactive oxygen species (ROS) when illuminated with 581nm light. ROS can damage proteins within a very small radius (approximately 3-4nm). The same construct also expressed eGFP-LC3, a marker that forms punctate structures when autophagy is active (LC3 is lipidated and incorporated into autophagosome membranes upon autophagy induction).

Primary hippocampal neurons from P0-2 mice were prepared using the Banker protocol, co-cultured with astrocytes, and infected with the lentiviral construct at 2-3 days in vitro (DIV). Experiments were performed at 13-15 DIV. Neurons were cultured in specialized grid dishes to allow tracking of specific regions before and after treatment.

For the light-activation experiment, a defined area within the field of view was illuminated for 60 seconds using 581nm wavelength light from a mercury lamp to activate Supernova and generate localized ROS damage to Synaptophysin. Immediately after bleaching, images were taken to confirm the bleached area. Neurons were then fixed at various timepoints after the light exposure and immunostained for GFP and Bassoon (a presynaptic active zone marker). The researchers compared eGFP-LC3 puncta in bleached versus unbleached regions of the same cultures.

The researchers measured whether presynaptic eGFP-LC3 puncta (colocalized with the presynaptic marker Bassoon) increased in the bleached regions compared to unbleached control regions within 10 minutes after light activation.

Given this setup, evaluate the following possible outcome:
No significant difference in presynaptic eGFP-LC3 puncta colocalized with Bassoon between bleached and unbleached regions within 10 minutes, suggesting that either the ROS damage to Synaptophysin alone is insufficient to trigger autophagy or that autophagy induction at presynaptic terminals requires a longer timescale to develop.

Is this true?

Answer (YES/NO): NO